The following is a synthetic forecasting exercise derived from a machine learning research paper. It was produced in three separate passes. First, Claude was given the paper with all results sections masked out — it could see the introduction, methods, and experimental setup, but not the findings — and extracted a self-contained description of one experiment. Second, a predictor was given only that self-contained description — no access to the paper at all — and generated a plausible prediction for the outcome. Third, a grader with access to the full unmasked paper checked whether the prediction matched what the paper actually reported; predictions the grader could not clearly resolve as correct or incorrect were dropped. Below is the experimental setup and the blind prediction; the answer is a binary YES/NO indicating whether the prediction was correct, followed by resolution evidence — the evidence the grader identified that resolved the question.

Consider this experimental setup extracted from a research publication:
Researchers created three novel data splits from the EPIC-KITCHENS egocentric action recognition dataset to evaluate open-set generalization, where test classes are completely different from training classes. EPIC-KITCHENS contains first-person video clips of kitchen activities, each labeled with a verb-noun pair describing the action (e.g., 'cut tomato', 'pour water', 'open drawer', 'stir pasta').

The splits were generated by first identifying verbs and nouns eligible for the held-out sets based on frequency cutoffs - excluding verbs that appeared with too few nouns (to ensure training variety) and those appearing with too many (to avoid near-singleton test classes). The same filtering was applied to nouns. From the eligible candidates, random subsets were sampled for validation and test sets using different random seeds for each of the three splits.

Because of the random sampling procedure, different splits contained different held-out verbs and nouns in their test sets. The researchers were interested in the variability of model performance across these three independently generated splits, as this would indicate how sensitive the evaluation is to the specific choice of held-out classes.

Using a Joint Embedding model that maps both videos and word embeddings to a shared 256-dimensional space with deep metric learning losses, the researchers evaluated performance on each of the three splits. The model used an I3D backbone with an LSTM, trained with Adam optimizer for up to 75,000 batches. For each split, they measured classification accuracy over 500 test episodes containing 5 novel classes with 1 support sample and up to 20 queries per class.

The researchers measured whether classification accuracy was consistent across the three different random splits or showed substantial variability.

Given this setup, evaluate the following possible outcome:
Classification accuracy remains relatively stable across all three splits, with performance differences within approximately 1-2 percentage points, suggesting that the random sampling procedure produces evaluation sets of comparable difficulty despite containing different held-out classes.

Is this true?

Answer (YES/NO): NO